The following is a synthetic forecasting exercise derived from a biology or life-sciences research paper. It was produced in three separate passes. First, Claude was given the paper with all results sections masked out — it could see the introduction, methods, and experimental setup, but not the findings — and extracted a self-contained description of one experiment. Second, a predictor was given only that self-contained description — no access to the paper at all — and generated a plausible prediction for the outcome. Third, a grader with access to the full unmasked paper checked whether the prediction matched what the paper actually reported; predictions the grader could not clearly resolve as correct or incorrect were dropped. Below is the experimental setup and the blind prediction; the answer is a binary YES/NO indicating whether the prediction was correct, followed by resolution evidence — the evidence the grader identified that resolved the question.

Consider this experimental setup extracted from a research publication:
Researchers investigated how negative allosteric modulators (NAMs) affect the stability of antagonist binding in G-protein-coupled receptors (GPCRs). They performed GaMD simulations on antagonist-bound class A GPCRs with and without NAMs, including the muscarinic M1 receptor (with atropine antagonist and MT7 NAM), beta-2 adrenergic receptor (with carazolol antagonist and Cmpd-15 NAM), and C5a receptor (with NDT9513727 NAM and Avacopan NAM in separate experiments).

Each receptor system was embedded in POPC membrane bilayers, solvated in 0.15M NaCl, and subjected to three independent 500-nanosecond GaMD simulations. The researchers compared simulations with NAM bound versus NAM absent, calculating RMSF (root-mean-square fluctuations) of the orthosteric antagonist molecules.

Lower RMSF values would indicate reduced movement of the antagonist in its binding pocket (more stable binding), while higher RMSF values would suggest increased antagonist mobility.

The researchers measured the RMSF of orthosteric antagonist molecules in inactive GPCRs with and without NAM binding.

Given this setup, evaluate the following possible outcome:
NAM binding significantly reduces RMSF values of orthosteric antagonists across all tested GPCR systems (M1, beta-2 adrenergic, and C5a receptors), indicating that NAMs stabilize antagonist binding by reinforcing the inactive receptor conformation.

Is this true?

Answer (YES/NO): NO